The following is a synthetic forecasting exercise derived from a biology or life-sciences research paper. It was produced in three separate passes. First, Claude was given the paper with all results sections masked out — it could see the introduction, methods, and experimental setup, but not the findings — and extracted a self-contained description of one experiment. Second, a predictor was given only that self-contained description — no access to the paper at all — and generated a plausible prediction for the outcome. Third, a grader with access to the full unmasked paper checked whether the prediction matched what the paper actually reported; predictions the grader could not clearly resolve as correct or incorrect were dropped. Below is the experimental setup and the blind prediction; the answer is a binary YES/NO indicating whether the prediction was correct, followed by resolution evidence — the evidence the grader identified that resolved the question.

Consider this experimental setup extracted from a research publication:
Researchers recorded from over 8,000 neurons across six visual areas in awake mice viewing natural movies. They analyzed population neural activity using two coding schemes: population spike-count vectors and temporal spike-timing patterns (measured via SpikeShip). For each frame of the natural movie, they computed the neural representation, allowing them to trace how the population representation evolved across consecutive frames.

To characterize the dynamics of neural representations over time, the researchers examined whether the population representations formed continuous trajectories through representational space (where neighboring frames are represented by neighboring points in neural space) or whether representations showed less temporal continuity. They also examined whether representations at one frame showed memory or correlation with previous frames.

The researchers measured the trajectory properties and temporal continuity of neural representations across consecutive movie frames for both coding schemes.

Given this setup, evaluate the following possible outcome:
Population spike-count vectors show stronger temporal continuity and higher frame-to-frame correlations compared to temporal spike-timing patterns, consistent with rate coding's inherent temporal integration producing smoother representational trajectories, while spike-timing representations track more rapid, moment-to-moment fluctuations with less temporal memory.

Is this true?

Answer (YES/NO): YES